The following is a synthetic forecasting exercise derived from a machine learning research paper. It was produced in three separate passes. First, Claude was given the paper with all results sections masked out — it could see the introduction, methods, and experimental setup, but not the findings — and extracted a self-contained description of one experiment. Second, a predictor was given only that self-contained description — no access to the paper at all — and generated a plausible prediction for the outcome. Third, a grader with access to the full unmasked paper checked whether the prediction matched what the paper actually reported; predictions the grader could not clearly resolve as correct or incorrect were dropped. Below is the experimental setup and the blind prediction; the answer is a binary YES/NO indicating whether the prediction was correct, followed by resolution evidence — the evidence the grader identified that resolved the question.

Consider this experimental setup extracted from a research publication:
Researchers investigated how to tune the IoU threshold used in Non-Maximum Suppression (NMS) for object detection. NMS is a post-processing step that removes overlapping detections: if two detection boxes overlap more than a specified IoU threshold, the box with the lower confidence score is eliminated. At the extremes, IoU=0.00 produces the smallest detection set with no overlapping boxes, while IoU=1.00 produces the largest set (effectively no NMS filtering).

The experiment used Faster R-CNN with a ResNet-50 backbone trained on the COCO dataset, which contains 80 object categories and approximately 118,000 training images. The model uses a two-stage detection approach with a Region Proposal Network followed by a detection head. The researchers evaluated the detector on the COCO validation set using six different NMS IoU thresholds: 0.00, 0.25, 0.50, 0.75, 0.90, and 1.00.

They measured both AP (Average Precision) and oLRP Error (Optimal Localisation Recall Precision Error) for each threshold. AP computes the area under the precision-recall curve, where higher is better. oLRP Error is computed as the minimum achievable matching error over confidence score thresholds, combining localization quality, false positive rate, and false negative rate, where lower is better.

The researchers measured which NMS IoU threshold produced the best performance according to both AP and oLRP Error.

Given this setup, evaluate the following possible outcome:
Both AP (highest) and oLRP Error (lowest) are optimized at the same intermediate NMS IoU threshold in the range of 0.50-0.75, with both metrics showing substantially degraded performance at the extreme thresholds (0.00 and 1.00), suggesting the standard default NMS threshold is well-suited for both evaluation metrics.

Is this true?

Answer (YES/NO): YES